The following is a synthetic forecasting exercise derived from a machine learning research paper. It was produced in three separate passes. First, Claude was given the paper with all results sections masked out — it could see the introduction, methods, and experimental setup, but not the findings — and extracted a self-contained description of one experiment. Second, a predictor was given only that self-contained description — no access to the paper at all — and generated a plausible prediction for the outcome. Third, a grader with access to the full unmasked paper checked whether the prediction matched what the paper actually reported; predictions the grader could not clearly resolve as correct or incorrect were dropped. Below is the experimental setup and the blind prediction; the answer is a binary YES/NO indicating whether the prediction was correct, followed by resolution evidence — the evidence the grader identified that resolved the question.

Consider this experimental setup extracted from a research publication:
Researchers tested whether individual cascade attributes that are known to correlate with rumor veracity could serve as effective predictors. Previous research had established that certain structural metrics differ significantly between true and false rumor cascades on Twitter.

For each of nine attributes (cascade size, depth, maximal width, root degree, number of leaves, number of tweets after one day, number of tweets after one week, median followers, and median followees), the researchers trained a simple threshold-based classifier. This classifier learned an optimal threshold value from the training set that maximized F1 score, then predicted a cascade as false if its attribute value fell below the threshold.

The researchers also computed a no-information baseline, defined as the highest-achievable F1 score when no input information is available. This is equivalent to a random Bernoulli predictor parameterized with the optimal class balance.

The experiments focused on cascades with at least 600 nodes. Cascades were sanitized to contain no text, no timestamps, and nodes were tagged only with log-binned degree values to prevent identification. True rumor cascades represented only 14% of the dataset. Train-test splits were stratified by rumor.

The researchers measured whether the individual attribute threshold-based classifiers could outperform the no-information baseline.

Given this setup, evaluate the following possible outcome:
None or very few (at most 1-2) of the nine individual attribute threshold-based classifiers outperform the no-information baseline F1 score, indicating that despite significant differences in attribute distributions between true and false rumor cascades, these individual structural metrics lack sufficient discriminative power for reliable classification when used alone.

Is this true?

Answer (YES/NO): YES